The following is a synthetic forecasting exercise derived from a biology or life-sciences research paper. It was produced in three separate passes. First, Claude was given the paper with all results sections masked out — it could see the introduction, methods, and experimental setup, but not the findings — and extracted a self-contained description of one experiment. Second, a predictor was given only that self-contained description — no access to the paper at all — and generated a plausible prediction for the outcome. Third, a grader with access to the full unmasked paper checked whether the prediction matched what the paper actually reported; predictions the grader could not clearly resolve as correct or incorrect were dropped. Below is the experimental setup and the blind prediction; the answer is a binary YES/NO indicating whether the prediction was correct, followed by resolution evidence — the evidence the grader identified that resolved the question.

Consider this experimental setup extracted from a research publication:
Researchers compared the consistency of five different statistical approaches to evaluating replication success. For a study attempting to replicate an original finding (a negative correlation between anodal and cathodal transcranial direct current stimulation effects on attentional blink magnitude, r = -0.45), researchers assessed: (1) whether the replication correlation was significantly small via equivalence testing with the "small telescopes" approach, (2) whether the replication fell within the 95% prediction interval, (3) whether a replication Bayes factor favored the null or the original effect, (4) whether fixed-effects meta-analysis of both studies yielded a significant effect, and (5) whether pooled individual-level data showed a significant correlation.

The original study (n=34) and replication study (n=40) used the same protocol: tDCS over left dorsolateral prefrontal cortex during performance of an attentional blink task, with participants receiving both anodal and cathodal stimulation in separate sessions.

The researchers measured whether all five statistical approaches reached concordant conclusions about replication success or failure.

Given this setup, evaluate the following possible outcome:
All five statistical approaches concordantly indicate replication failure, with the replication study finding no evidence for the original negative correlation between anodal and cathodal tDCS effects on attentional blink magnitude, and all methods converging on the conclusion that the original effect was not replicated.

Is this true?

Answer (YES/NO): YES